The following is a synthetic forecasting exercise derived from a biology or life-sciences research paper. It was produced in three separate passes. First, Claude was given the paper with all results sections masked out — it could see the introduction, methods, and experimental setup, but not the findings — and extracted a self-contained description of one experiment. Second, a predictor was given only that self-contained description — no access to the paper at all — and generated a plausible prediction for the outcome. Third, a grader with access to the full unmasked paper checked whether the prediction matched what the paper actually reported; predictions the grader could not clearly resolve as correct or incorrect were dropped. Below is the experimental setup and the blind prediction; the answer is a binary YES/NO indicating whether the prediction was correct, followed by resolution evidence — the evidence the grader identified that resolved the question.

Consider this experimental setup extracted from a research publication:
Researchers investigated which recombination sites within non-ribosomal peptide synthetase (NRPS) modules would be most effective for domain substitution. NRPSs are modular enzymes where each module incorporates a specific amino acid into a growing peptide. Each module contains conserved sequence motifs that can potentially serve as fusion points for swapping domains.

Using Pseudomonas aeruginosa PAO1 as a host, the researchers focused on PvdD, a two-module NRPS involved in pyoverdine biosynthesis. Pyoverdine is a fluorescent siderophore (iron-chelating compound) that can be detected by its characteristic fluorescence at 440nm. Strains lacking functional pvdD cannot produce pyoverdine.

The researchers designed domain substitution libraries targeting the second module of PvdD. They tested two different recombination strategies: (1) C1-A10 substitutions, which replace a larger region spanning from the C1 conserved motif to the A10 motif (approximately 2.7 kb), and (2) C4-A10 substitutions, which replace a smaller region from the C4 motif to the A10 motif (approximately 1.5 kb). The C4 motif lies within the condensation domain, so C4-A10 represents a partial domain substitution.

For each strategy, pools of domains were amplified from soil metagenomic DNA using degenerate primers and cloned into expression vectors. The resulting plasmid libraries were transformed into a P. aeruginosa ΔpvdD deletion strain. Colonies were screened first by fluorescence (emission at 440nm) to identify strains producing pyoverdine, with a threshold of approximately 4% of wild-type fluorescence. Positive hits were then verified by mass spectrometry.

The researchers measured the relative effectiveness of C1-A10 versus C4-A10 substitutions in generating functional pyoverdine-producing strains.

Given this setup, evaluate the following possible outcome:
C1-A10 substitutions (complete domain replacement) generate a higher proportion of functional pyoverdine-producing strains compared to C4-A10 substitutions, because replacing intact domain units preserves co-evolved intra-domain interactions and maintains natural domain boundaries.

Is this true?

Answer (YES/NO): NO